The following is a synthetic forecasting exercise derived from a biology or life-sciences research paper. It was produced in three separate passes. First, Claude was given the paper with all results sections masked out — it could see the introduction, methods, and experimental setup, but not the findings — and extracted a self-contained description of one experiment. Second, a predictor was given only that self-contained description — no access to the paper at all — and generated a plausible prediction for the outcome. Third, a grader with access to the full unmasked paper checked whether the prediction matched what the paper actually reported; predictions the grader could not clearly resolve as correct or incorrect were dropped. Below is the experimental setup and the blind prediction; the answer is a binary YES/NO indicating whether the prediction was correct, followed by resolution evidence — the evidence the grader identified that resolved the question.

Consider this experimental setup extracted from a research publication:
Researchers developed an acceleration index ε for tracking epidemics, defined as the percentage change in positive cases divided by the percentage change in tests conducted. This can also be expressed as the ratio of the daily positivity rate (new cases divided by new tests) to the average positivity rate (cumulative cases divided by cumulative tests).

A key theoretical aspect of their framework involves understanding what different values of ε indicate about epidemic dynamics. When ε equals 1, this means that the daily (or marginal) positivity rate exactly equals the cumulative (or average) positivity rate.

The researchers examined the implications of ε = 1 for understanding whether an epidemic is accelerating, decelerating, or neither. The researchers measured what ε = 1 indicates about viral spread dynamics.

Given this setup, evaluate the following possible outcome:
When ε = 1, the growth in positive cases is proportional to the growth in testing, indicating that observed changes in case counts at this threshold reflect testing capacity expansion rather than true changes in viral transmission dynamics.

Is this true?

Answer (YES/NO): NO